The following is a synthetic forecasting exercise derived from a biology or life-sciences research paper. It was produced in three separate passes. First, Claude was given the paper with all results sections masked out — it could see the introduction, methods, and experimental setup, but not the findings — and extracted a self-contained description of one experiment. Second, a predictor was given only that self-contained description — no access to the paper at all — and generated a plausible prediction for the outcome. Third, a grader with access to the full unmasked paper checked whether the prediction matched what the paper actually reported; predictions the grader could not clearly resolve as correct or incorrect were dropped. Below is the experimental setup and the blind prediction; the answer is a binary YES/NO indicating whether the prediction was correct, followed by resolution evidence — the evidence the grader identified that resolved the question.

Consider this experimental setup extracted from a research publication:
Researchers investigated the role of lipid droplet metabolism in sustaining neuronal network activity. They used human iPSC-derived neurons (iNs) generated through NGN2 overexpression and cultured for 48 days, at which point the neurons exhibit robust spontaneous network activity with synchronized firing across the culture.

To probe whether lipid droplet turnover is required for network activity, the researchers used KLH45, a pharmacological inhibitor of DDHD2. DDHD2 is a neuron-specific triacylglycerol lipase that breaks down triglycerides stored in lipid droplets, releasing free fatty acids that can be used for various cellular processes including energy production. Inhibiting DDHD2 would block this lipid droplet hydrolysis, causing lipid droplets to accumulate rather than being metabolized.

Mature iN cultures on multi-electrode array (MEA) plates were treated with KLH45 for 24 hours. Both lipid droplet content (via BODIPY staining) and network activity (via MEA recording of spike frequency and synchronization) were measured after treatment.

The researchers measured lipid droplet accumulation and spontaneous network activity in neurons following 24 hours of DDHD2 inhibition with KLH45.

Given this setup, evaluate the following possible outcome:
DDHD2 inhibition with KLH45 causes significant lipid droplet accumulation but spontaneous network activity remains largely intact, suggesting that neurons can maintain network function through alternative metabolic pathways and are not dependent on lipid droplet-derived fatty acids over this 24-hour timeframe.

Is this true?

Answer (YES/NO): NO